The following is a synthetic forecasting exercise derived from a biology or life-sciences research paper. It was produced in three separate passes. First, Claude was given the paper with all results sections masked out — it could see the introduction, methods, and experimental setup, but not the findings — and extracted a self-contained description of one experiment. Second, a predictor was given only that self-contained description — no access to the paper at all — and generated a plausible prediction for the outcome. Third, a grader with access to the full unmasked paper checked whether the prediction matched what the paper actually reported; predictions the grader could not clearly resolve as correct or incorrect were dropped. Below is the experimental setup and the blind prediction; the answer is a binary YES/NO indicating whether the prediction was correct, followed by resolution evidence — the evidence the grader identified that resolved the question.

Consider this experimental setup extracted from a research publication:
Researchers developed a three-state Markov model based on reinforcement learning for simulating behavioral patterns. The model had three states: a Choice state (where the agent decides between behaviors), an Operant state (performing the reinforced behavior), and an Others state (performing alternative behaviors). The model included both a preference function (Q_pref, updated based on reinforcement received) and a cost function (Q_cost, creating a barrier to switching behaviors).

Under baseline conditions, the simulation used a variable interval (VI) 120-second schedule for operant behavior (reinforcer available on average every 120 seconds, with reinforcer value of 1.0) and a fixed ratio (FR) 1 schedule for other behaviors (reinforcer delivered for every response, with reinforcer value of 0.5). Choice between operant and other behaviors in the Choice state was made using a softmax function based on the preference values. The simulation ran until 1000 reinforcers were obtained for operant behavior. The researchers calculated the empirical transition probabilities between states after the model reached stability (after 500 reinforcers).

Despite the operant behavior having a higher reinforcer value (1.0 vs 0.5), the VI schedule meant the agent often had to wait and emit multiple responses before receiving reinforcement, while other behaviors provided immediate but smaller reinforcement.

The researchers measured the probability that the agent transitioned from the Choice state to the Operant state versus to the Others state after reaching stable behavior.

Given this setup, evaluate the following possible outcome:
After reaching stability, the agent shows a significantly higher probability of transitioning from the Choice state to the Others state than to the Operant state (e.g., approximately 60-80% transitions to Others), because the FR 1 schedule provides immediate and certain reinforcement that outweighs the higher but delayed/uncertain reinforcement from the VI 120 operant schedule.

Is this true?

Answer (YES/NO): NO